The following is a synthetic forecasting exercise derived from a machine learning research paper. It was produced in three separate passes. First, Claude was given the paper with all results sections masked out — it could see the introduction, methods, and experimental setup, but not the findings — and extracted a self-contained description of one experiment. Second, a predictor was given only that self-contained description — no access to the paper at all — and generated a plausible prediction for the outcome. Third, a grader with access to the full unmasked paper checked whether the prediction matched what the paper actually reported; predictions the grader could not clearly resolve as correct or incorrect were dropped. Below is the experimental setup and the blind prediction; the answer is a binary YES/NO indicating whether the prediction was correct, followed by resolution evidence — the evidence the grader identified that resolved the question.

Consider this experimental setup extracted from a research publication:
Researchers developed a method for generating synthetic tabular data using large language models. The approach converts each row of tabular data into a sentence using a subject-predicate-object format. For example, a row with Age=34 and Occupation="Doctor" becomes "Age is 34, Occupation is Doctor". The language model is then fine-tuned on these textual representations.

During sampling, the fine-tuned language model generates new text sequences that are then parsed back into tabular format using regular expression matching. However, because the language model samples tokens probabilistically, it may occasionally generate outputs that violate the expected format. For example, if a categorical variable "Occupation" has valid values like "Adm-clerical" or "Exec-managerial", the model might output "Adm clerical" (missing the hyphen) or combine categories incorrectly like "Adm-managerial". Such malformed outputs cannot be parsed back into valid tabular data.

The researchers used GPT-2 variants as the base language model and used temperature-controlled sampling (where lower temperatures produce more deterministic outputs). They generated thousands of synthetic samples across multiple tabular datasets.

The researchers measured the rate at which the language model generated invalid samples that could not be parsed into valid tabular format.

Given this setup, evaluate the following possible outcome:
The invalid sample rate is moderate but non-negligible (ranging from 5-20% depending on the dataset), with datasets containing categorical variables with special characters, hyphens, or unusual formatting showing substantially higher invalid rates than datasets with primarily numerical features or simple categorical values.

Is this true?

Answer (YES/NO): NO